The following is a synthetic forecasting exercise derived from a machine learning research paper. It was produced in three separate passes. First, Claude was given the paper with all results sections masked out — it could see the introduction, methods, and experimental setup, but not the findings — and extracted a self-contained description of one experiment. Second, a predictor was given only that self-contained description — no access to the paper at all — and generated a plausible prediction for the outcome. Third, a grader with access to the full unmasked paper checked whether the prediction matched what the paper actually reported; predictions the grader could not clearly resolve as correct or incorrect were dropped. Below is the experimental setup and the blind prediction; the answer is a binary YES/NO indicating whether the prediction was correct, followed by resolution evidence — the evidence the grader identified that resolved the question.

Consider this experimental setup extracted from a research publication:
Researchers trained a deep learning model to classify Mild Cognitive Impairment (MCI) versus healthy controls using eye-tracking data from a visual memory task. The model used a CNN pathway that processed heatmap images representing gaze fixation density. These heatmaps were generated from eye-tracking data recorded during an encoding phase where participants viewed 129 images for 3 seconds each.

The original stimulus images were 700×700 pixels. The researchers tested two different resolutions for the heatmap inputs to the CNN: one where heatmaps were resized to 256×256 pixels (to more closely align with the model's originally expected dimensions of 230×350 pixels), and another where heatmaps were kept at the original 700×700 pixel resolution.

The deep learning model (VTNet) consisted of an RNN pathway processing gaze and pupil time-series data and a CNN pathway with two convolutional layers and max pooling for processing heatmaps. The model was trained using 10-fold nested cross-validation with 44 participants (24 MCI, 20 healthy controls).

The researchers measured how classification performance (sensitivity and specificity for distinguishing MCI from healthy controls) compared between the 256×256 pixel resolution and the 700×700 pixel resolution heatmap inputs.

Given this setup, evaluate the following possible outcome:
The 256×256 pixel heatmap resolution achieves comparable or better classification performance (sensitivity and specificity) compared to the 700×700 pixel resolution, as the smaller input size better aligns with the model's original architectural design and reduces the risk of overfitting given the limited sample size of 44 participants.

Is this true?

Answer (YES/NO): NO